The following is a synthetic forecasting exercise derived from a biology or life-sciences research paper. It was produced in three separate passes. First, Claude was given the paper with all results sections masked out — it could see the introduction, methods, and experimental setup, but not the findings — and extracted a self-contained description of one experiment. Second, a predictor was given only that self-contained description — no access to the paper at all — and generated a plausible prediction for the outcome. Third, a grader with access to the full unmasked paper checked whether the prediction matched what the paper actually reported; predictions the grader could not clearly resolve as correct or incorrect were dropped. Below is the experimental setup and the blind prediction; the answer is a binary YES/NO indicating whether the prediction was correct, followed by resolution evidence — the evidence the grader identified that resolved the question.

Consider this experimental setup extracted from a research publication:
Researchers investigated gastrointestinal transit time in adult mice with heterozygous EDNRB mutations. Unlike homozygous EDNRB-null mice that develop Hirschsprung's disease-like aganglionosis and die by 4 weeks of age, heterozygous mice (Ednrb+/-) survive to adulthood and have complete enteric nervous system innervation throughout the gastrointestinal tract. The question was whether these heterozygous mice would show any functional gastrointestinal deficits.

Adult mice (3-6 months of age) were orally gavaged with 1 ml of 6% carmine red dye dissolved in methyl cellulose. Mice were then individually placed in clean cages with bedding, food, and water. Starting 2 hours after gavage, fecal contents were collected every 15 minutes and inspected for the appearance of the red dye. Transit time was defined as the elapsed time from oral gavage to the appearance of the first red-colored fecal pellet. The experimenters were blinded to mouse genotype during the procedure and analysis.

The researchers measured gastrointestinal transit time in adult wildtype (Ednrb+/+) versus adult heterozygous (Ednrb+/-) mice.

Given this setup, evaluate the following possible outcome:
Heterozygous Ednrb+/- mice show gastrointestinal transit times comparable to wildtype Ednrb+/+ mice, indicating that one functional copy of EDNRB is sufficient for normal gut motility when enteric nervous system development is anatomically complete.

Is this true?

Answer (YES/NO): NO